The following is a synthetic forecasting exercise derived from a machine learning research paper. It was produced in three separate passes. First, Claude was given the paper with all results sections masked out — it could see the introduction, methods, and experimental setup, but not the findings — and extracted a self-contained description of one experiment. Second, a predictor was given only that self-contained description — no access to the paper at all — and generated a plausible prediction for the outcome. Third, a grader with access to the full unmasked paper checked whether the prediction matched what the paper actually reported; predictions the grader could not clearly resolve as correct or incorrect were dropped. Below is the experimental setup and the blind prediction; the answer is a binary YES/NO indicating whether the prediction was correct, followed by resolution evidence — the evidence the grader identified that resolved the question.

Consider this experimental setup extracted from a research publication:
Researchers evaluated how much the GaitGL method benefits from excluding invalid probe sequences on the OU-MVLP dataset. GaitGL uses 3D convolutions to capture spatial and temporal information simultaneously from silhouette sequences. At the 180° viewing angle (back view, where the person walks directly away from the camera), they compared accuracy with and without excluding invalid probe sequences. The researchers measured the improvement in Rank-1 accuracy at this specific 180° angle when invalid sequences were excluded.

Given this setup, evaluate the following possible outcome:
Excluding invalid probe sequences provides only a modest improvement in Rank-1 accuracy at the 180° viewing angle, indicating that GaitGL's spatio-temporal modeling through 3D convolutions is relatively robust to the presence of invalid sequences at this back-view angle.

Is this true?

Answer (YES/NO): NO